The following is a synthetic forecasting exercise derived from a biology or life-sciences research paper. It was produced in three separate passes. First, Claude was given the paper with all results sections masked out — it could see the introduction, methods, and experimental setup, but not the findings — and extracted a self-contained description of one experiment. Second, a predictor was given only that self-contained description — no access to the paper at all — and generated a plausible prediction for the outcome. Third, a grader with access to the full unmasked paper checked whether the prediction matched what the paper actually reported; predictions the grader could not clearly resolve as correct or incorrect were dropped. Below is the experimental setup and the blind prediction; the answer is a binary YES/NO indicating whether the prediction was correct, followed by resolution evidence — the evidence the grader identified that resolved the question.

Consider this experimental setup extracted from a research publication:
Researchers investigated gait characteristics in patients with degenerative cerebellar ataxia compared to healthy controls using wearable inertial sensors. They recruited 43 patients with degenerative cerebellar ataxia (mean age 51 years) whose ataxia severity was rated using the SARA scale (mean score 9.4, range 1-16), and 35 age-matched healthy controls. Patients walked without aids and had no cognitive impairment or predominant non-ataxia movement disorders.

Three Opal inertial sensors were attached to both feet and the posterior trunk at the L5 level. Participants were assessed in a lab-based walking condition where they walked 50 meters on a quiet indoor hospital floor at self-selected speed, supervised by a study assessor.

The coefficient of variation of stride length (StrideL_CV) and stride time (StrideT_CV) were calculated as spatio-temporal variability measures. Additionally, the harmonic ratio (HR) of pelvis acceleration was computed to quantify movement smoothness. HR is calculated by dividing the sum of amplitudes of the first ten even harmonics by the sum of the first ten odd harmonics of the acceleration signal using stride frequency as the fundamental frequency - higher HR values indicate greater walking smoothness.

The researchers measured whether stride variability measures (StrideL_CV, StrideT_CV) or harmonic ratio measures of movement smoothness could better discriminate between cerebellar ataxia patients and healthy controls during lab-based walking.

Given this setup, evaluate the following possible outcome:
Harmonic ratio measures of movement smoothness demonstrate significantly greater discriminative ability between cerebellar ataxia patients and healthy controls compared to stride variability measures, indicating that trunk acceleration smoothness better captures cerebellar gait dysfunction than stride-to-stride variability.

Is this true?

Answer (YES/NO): NO